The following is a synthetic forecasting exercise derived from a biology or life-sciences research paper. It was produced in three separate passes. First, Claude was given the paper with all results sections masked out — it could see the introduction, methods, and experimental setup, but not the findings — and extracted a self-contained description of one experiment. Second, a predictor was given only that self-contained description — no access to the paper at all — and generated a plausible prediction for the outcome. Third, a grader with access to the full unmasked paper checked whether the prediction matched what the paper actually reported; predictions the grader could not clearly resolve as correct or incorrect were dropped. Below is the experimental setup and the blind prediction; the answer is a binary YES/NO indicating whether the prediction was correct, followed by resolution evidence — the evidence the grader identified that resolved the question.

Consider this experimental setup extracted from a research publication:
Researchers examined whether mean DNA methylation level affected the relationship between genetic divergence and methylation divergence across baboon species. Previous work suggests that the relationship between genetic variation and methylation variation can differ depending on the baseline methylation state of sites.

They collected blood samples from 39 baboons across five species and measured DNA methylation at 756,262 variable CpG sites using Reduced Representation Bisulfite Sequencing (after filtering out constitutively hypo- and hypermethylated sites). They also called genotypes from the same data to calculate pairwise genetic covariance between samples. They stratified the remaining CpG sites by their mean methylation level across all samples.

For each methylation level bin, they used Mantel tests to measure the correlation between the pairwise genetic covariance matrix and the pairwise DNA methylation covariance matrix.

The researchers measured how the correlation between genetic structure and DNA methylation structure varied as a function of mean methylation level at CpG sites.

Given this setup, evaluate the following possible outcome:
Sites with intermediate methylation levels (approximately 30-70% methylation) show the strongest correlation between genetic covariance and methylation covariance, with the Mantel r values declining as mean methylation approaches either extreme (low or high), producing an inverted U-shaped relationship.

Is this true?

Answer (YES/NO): YES